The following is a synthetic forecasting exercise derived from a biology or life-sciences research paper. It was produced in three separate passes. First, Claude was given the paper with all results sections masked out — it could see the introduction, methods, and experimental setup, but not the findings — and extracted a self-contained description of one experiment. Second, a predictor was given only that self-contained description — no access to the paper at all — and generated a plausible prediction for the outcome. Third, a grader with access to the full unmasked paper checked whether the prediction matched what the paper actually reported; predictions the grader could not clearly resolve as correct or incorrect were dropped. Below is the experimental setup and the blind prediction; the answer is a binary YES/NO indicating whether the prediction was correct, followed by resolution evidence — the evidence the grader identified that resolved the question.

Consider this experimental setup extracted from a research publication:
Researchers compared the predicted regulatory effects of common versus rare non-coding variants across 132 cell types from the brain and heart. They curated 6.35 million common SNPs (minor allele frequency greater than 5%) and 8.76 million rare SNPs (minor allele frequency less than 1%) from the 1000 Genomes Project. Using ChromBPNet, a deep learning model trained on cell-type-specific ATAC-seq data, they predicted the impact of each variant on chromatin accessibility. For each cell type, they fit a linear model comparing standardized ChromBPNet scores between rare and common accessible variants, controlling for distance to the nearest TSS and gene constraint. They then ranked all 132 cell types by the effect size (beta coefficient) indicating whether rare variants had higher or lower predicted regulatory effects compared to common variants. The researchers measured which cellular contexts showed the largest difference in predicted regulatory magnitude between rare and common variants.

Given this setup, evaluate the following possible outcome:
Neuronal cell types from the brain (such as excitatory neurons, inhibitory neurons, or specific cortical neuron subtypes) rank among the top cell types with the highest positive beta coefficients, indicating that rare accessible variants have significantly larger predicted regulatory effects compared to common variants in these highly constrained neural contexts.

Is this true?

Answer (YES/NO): YES